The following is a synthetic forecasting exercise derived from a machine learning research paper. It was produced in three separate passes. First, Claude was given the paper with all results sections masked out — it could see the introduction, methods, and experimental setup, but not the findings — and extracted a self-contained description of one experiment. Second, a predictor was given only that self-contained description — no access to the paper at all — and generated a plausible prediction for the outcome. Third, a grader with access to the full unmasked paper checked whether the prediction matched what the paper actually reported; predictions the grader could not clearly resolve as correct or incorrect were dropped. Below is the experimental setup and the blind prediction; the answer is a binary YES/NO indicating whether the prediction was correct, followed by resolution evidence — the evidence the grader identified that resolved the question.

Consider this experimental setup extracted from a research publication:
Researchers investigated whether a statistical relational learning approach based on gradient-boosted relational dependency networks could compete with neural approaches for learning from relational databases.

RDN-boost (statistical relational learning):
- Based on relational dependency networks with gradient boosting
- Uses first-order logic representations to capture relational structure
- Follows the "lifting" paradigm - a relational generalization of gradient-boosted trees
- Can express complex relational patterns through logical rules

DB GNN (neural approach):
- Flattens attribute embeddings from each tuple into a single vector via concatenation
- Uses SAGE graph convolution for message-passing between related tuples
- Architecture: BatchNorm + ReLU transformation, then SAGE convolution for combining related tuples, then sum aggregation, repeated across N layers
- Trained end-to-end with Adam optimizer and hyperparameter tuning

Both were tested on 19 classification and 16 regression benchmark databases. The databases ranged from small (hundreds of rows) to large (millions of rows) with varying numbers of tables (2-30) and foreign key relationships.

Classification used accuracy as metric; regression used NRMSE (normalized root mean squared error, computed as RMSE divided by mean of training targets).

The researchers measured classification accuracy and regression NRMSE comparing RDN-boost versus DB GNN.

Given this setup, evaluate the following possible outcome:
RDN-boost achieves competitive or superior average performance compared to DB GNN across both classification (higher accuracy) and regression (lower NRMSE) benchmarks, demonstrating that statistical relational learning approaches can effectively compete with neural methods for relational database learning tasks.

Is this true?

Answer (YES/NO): NO